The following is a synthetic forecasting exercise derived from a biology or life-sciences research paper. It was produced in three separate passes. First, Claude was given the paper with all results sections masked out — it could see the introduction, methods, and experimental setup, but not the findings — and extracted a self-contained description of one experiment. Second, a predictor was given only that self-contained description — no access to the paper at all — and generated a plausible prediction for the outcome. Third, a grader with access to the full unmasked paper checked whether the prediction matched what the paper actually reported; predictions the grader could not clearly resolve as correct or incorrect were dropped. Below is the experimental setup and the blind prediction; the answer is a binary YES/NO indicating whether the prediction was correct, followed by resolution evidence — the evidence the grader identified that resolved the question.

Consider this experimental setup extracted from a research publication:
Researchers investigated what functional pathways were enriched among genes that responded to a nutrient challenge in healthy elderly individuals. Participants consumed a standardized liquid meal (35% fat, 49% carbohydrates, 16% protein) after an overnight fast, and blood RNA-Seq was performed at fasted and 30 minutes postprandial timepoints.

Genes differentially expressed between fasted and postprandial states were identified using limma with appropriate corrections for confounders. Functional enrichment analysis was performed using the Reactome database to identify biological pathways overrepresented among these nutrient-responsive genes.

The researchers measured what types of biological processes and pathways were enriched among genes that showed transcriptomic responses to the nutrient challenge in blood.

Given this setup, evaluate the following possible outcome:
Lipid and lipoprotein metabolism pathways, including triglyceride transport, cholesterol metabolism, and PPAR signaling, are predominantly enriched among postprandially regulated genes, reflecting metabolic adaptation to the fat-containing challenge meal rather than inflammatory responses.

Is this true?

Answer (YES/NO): NO